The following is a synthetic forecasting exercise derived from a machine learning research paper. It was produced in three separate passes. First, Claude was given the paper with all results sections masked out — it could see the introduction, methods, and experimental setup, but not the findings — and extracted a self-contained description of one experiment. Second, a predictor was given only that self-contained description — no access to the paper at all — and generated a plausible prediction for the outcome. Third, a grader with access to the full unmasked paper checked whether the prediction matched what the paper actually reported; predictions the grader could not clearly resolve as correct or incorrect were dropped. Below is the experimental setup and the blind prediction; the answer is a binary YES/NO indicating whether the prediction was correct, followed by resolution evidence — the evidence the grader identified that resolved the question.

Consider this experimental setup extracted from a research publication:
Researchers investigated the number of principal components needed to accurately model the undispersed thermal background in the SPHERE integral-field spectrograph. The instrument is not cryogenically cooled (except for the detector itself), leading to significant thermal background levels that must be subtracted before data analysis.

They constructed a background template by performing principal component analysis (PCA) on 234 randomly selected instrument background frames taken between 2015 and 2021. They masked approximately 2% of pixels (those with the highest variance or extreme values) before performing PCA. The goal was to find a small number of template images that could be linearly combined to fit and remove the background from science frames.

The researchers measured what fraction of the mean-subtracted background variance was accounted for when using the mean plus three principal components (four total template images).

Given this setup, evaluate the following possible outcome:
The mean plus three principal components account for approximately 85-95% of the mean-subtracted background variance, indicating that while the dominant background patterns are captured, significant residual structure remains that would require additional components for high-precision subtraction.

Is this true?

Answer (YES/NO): NO